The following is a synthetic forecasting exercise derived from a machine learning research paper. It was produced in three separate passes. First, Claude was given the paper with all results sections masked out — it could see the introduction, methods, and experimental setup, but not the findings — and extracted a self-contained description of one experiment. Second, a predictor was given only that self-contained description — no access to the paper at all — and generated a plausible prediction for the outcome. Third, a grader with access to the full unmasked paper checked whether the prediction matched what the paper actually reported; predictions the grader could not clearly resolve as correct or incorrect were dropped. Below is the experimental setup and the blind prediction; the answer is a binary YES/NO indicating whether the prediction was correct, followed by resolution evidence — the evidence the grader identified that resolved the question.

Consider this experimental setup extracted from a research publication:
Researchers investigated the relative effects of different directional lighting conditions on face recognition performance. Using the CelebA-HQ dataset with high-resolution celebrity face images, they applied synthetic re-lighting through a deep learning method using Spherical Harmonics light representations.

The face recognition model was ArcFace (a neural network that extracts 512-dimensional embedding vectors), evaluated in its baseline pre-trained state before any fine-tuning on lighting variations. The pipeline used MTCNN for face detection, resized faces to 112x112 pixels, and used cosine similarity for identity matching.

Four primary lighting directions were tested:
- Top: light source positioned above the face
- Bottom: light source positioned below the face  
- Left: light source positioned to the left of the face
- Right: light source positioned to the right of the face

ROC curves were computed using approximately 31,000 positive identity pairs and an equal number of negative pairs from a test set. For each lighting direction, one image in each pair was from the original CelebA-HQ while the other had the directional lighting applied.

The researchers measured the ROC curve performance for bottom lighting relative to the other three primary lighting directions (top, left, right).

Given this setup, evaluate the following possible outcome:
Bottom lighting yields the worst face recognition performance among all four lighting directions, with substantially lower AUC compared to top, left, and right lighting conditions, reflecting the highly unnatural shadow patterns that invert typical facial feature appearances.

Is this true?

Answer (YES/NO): YES